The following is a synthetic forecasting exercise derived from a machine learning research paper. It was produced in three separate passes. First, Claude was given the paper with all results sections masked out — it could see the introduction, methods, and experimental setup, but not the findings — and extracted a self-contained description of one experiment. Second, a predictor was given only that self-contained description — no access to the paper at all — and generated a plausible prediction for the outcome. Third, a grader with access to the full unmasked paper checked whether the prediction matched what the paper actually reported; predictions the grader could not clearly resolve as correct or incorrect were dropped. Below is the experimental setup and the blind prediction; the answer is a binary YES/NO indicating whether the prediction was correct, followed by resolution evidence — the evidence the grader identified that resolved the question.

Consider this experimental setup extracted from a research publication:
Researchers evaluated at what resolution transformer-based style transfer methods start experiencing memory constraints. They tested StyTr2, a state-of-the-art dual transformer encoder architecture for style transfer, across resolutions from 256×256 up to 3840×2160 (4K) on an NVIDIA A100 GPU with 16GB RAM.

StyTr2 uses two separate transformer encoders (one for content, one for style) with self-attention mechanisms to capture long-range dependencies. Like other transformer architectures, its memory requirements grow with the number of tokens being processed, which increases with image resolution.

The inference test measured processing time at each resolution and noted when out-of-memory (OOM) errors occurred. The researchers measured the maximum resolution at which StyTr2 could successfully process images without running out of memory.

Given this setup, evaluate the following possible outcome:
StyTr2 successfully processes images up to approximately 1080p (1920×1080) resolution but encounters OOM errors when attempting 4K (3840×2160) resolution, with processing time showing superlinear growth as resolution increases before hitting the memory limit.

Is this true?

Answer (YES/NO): NO